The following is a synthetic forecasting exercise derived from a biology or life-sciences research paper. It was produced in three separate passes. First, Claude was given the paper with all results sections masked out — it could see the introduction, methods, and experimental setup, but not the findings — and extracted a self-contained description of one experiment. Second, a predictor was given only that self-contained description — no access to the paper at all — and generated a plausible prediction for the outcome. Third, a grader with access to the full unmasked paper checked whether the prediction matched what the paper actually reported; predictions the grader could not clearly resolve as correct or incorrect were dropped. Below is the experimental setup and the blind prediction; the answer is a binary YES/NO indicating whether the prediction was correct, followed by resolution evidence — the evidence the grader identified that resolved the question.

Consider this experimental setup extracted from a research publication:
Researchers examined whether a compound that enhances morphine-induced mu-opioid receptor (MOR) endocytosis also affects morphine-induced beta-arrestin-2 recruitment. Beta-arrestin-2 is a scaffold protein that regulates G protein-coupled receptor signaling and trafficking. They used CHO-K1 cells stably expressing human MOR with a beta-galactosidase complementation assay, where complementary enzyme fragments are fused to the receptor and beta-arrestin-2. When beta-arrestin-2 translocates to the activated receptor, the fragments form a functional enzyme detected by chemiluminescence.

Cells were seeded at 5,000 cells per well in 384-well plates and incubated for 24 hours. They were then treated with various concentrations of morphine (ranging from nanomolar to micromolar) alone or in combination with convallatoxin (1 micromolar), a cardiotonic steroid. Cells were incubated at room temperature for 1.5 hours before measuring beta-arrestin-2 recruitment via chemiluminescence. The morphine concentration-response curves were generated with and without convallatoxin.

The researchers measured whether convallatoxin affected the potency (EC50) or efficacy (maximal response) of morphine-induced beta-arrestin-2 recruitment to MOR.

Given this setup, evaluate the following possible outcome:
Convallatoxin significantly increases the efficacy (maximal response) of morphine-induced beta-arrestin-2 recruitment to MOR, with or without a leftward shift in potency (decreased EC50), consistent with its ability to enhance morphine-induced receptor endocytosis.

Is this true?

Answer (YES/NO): NO